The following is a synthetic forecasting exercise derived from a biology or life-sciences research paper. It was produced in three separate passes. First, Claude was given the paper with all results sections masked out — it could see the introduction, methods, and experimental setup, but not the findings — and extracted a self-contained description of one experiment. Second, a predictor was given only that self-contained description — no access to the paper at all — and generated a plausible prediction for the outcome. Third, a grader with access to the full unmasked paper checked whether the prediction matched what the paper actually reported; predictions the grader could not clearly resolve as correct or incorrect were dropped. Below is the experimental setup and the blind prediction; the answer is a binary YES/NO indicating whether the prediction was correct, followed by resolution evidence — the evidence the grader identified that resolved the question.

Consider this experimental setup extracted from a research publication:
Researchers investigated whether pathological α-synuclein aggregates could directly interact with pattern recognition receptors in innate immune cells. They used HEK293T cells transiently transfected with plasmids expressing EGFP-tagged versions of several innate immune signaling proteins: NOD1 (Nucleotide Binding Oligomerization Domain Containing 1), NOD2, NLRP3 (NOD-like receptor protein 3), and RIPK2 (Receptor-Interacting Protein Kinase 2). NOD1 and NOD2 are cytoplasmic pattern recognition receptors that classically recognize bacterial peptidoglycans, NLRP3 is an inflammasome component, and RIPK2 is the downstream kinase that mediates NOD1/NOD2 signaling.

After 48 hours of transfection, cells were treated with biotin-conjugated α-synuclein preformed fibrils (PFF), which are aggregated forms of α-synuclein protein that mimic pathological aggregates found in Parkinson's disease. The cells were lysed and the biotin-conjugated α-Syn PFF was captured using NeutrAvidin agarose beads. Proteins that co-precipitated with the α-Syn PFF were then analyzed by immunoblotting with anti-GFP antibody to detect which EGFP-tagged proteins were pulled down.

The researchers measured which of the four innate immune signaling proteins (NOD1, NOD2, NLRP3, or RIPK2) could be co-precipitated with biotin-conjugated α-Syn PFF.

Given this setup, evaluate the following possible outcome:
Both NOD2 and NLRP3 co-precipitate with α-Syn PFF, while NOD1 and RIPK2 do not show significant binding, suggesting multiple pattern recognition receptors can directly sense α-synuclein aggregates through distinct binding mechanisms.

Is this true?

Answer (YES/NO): NO